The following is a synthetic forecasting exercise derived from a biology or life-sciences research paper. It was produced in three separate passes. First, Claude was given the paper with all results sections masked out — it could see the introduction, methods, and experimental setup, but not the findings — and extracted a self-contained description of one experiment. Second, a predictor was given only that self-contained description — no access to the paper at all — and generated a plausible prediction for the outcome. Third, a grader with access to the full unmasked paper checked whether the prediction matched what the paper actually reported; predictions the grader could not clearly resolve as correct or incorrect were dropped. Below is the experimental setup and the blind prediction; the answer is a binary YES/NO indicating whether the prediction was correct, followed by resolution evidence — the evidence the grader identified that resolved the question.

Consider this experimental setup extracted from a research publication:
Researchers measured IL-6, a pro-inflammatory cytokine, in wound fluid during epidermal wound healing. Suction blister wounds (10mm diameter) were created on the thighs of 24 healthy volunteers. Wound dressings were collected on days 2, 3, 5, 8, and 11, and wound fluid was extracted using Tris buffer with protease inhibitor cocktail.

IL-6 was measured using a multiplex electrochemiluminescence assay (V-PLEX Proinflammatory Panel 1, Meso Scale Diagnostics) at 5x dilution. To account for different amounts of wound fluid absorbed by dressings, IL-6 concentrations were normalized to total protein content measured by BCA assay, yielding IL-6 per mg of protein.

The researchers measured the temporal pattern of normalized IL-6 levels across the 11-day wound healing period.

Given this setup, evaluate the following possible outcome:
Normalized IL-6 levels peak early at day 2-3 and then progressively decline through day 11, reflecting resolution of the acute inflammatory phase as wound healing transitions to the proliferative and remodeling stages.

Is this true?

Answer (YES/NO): NO